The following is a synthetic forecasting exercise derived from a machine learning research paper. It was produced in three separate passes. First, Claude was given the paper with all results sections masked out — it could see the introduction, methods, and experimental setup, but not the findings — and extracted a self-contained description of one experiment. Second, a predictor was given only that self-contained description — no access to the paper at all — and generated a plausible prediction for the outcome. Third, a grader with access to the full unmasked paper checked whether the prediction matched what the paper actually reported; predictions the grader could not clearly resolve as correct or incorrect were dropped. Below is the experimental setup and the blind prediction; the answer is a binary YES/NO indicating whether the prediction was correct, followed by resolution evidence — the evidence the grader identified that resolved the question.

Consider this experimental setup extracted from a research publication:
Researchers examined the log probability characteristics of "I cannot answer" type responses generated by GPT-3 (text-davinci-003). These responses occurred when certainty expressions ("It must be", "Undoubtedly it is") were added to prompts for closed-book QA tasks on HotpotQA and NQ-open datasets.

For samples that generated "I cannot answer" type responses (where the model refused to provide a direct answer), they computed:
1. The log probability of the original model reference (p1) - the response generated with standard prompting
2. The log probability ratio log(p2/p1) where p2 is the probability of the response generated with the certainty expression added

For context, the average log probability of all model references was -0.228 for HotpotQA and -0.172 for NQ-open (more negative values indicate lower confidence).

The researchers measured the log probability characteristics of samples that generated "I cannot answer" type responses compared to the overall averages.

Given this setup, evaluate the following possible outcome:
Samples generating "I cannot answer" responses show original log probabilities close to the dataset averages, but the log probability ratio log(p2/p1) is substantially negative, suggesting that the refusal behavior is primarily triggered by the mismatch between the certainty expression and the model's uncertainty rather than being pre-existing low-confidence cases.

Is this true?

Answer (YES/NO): NO